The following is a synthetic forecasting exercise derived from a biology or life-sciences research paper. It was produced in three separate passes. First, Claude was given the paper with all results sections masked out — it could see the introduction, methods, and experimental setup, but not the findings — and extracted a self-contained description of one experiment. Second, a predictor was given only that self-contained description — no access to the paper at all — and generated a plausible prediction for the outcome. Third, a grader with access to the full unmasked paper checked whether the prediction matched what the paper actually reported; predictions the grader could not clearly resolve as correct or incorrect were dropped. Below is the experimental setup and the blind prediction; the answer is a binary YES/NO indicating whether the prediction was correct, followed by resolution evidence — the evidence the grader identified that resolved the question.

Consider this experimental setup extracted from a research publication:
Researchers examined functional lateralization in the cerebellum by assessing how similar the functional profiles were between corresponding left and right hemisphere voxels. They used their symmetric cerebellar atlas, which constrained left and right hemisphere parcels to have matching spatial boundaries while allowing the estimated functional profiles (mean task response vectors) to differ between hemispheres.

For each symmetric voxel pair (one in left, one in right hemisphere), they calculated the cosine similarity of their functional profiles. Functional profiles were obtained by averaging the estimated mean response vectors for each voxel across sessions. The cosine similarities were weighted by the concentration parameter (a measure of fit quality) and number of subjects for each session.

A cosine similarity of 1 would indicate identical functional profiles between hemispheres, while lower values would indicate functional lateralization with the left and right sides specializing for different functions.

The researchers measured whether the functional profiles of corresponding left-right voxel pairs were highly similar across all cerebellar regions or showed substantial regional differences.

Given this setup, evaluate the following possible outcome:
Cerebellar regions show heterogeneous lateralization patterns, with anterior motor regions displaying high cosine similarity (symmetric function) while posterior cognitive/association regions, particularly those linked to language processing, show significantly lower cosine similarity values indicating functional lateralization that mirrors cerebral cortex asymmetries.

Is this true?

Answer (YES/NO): NO